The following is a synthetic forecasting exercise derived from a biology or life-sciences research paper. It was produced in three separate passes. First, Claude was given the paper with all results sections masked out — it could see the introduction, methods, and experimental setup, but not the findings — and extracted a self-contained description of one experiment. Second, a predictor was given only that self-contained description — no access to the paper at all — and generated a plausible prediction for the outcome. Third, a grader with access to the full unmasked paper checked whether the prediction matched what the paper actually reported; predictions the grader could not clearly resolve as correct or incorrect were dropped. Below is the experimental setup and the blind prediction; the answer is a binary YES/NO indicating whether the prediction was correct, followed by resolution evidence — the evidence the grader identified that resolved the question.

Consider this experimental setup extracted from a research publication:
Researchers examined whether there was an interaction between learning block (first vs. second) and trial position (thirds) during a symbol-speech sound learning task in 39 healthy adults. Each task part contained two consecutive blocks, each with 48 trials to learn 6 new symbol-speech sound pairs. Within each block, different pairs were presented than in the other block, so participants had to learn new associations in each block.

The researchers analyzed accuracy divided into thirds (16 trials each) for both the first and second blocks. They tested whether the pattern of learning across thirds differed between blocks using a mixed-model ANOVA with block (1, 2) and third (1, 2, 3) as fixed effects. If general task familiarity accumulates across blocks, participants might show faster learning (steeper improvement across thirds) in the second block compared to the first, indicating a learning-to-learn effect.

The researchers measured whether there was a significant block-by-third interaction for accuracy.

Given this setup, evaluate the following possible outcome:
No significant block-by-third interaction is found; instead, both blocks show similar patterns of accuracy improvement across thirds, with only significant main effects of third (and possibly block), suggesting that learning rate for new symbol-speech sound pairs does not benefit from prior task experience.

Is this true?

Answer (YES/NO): YES